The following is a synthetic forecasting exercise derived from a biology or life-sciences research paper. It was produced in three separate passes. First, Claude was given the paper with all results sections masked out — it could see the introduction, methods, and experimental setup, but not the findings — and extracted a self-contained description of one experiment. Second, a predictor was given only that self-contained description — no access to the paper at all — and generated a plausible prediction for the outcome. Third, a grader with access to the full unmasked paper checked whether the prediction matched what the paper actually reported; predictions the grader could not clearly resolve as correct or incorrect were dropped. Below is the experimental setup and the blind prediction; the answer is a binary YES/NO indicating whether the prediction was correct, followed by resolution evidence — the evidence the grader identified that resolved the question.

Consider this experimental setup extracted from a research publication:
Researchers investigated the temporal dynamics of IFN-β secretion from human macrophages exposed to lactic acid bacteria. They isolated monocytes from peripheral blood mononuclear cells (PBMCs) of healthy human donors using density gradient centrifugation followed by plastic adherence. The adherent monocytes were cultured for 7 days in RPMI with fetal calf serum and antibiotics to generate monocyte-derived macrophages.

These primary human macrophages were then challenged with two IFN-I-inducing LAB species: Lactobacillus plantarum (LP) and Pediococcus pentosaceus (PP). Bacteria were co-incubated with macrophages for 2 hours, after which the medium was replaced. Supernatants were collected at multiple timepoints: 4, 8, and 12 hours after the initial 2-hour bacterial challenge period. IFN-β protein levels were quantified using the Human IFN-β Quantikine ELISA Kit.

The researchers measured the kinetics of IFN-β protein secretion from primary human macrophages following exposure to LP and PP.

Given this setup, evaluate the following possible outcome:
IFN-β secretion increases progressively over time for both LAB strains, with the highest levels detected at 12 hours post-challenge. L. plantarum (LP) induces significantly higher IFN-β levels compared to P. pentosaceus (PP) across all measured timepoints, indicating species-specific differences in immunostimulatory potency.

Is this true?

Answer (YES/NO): NO